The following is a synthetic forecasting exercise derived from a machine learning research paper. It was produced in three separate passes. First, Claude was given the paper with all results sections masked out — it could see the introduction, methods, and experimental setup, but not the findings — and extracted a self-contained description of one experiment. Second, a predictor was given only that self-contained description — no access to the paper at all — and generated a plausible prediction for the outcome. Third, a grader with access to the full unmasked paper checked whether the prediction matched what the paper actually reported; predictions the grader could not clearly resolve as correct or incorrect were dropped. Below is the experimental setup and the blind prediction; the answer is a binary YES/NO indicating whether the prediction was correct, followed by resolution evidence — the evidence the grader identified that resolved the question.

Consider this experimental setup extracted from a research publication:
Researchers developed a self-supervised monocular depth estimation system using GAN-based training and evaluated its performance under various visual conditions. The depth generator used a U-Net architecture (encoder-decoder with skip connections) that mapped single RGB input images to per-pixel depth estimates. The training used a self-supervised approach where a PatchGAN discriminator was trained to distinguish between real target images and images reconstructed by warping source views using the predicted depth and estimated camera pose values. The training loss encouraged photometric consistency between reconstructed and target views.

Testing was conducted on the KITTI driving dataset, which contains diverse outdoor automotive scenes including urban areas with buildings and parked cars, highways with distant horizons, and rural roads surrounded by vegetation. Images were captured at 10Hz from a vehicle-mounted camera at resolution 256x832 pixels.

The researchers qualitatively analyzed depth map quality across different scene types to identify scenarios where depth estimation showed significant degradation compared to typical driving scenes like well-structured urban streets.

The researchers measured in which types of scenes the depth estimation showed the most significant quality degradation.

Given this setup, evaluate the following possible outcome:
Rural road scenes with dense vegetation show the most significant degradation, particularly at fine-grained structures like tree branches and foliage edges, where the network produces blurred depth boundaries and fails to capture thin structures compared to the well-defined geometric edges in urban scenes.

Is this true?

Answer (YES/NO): NO